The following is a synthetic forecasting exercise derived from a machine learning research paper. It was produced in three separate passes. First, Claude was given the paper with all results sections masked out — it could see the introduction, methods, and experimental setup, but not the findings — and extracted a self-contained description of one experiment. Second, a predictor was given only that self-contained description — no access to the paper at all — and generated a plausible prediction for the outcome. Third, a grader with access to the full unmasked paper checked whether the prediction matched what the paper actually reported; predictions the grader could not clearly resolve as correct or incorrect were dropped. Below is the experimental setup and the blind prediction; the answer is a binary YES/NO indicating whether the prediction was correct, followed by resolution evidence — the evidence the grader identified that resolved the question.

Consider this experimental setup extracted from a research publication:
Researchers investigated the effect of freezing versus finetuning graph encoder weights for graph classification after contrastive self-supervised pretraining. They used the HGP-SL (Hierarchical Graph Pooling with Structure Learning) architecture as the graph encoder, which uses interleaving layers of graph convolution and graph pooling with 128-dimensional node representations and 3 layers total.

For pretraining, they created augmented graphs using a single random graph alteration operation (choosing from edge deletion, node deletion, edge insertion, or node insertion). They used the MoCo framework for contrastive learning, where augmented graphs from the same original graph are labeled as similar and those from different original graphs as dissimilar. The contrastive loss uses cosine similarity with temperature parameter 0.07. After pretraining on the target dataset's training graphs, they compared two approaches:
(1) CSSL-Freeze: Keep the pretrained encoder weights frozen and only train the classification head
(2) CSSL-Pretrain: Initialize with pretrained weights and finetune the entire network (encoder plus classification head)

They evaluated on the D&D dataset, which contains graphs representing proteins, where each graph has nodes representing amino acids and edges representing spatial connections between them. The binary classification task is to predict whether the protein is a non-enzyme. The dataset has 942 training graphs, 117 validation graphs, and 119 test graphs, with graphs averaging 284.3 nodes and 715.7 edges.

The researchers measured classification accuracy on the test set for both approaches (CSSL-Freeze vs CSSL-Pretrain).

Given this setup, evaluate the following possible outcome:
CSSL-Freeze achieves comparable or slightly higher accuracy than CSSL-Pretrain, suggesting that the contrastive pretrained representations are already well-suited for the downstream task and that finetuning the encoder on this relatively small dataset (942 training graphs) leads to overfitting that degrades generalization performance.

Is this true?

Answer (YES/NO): NO